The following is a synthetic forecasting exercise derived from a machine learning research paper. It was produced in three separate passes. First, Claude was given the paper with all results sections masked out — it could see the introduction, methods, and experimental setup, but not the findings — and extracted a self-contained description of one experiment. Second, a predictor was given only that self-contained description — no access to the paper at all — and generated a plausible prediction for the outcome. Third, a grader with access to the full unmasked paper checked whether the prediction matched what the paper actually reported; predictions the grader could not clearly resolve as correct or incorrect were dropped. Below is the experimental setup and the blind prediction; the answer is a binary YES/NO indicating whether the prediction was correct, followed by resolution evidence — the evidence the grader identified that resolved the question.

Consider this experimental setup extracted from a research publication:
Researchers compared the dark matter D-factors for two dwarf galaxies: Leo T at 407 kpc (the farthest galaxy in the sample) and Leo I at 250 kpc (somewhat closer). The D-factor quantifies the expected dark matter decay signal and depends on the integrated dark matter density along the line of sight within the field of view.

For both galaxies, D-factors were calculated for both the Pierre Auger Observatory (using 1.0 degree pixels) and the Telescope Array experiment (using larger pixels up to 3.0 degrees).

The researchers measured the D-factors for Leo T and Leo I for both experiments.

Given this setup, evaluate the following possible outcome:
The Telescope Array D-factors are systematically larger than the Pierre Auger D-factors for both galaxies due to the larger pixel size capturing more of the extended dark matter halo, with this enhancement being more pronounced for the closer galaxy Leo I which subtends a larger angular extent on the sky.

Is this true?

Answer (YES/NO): NO